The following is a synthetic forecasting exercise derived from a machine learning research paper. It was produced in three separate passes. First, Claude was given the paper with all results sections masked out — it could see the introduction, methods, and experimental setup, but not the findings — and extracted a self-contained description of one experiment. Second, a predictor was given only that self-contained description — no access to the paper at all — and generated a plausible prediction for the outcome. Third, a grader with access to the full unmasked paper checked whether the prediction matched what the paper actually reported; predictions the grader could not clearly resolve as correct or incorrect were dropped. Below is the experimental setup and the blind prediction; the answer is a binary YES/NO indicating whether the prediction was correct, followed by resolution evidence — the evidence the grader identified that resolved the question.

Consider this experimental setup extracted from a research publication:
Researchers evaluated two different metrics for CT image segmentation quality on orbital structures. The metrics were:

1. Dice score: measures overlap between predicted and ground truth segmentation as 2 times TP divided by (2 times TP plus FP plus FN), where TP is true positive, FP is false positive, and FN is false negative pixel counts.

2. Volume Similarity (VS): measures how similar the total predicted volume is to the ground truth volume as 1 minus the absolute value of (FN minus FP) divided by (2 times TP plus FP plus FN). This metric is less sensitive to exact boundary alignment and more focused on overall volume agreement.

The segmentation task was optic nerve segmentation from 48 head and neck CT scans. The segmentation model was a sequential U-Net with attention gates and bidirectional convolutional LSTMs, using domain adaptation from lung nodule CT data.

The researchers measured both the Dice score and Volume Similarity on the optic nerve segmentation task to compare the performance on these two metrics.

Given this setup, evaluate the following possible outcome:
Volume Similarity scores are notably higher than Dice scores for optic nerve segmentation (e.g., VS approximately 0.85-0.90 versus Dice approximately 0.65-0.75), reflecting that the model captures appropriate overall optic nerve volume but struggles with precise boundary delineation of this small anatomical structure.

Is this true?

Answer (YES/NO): NO